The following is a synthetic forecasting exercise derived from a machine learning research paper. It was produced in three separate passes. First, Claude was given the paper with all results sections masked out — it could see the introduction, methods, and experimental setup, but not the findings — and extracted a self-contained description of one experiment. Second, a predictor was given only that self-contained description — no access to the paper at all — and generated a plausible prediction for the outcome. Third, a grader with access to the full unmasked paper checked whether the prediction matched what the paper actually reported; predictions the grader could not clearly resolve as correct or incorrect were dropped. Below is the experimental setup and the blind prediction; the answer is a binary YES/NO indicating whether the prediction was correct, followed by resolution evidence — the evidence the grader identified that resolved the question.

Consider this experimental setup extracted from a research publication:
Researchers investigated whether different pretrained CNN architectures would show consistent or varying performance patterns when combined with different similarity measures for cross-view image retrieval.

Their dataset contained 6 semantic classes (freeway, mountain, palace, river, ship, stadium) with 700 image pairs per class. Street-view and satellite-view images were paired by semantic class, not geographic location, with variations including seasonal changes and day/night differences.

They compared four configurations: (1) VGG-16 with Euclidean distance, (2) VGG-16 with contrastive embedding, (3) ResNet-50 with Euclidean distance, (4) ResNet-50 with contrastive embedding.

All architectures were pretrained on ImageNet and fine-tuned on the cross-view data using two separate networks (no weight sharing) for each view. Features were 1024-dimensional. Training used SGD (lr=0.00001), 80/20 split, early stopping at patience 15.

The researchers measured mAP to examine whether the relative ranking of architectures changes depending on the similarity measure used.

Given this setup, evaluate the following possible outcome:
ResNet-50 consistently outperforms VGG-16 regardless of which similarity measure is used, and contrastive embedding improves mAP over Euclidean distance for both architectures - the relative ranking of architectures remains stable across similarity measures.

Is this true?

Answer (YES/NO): NO